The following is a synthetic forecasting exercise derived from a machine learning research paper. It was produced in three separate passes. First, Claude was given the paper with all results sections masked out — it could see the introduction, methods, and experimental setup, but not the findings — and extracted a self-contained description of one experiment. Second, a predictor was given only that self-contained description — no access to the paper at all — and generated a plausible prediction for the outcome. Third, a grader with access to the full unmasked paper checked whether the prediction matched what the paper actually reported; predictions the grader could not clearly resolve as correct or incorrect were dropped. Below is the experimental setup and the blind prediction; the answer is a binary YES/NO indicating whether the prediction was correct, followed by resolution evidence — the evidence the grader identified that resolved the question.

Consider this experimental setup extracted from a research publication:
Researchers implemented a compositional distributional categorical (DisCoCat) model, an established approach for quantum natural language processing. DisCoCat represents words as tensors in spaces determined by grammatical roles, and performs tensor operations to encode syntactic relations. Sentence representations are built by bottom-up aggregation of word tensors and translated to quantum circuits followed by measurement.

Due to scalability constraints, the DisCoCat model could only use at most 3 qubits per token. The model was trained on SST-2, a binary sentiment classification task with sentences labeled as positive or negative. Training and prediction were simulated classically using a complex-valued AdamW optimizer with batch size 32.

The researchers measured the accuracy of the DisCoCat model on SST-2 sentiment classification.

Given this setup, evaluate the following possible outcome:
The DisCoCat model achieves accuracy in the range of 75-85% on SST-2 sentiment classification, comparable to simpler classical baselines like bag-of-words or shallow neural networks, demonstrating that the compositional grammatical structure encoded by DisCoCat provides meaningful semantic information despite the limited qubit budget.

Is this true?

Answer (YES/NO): NO